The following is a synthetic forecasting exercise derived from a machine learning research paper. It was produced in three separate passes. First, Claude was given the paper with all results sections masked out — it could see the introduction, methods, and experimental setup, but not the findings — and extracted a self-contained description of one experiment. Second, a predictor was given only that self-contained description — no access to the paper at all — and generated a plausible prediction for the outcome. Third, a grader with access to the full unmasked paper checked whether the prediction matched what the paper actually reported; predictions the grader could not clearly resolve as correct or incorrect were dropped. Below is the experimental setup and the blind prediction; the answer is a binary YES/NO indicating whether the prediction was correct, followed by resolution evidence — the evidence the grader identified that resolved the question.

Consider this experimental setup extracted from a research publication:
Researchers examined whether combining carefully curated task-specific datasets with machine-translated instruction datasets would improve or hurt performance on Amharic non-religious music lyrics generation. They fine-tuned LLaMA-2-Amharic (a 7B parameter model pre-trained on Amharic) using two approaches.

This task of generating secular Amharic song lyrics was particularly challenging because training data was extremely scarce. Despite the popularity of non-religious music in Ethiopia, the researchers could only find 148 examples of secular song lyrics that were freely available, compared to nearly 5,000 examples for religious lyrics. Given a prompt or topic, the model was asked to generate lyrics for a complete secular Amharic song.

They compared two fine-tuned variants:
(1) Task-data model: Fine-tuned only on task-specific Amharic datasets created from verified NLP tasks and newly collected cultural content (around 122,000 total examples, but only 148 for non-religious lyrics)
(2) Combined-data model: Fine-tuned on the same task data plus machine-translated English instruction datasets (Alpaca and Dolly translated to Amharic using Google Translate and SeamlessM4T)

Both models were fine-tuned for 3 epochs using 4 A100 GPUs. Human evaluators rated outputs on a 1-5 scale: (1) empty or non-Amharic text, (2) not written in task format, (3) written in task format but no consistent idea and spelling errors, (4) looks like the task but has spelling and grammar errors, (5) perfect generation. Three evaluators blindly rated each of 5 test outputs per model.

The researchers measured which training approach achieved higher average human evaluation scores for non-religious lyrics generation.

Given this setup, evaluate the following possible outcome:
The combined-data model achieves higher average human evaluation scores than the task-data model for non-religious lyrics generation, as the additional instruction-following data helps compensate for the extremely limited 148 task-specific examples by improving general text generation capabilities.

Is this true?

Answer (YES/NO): YES